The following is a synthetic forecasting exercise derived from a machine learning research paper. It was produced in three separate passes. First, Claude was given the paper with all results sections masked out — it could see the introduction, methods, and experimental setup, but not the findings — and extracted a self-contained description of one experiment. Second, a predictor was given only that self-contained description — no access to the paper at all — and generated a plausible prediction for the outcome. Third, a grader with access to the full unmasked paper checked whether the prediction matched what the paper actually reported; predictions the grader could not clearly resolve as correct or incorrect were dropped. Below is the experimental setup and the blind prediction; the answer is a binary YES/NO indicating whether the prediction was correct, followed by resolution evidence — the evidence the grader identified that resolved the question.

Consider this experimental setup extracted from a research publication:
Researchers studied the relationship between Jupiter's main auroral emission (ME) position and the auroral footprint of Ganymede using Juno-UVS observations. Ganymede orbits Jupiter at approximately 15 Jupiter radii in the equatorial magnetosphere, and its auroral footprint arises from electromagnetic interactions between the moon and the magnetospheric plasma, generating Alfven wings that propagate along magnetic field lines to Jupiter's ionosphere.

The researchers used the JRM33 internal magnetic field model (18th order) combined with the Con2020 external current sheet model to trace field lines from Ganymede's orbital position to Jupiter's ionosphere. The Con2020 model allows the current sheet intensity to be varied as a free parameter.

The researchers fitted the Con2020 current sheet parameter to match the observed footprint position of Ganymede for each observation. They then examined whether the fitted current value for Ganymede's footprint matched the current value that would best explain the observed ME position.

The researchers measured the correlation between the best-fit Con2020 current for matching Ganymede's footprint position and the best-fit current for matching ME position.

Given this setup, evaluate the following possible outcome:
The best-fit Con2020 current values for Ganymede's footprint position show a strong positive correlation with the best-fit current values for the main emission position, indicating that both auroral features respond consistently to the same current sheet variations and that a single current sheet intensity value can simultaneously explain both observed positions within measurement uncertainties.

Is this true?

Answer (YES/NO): NO